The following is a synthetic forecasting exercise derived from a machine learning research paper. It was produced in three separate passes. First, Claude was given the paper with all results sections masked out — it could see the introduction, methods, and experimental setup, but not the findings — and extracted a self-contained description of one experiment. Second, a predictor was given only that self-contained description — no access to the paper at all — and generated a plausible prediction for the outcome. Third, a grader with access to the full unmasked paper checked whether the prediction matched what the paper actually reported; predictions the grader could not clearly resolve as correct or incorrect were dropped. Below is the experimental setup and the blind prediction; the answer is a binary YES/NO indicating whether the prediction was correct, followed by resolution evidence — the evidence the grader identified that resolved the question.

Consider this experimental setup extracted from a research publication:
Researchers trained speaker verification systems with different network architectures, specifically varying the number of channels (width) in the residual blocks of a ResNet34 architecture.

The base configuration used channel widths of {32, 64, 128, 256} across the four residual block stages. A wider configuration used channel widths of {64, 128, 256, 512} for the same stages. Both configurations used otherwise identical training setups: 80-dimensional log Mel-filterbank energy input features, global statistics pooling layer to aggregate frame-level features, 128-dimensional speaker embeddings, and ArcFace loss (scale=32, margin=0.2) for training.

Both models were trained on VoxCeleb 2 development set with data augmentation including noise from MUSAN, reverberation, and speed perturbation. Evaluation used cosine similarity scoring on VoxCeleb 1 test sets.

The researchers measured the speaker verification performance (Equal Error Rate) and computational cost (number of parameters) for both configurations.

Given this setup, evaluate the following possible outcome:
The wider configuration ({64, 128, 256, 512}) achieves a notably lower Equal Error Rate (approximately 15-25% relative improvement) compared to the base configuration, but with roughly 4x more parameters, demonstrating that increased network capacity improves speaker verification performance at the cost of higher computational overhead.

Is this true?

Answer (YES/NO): NO